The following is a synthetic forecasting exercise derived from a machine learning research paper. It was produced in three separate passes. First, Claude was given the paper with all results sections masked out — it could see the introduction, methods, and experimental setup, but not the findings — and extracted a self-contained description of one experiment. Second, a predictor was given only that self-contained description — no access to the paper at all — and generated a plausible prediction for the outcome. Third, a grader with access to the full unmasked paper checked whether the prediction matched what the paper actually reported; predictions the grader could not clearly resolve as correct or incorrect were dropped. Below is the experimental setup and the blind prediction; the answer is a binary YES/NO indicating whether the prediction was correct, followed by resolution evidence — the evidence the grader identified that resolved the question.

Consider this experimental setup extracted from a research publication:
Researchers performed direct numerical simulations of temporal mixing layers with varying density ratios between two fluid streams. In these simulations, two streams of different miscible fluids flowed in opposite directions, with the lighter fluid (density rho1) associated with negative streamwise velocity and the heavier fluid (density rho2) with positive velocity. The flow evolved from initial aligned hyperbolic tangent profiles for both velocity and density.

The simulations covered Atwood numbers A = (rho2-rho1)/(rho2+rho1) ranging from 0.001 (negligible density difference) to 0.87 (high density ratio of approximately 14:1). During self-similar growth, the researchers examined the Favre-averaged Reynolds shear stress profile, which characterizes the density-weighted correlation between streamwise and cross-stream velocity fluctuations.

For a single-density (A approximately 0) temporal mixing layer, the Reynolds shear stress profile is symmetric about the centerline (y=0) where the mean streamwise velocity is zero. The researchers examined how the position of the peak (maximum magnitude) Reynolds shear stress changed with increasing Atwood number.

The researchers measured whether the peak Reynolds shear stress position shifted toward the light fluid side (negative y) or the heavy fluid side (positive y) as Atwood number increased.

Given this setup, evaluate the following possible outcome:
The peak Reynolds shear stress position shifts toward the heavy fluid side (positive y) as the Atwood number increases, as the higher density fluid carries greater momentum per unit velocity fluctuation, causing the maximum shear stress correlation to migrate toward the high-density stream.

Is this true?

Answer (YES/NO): NO